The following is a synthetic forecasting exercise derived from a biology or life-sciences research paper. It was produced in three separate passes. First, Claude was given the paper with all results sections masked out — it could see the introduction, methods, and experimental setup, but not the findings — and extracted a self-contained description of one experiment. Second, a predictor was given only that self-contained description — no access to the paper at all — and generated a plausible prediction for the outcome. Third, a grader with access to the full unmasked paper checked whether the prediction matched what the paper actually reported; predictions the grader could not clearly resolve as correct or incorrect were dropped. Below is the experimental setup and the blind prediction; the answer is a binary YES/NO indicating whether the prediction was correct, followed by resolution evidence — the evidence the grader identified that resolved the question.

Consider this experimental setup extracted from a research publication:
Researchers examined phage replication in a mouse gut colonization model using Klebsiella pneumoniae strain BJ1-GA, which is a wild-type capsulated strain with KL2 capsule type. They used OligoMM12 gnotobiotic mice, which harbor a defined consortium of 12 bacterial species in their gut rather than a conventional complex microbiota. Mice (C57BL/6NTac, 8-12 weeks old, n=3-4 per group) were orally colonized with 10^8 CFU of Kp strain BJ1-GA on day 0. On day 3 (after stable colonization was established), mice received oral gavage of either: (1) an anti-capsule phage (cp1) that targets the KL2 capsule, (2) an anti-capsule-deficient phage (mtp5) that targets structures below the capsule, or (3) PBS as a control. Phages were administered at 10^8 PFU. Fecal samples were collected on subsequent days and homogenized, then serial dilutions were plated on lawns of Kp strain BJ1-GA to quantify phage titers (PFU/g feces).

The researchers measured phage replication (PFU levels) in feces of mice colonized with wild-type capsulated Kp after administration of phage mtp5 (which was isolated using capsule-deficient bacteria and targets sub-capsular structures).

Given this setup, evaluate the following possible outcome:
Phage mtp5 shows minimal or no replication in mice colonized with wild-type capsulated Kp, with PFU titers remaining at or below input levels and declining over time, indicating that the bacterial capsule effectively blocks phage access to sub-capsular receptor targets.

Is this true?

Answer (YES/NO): NO